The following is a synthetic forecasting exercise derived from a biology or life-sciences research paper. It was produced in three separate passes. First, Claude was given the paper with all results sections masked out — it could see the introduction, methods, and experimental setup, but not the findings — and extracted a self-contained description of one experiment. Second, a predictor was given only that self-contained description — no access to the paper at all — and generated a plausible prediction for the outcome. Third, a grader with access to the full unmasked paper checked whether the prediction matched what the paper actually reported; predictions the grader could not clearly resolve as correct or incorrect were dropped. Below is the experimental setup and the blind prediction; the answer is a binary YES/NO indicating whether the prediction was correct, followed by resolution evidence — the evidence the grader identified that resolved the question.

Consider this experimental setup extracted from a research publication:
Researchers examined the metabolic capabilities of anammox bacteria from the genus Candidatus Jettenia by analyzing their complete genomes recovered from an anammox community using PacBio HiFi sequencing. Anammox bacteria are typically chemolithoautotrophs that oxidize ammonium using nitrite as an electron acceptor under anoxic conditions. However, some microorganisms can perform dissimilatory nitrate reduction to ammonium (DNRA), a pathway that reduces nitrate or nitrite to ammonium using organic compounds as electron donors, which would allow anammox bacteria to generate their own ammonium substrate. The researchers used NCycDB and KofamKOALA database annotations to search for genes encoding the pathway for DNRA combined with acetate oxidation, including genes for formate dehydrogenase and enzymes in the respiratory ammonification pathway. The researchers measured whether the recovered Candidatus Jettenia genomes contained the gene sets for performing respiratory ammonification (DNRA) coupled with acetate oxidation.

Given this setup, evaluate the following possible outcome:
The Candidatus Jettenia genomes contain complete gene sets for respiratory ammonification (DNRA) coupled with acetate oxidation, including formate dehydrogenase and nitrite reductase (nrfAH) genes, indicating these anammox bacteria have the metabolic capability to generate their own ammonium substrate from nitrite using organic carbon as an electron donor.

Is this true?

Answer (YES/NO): YES